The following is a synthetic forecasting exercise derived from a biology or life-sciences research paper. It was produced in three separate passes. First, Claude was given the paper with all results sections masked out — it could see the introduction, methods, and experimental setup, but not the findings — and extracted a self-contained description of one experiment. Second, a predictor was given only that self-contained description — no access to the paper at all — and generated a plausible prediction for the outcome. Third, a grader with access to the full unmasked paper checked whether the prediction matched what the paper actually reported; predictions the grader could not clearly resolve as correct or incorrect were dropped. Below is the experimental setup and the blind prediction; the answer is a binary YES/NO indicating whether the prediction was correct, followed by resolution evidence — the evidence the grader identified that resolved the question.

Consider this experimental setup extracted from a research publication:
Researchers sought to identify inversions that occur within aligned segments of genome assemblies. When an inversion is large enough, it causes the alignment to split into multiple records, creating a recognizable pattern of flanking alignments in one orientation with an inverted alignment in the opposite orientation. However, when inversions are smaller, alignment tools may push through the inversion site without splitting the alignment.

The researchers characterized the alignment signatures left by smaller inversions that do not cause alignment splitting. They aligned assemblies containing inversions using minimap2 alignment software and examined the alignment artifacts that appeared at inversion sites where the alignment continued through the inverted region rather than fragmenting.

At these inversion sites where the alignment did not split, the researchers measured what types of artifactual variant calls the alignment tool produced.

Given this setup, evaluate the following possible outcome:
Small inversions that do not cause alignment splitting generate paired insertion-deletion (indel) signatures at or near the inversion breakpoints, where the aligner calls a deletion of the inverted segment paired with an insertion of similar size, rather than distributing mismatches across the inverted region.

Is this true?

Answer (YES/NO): NO